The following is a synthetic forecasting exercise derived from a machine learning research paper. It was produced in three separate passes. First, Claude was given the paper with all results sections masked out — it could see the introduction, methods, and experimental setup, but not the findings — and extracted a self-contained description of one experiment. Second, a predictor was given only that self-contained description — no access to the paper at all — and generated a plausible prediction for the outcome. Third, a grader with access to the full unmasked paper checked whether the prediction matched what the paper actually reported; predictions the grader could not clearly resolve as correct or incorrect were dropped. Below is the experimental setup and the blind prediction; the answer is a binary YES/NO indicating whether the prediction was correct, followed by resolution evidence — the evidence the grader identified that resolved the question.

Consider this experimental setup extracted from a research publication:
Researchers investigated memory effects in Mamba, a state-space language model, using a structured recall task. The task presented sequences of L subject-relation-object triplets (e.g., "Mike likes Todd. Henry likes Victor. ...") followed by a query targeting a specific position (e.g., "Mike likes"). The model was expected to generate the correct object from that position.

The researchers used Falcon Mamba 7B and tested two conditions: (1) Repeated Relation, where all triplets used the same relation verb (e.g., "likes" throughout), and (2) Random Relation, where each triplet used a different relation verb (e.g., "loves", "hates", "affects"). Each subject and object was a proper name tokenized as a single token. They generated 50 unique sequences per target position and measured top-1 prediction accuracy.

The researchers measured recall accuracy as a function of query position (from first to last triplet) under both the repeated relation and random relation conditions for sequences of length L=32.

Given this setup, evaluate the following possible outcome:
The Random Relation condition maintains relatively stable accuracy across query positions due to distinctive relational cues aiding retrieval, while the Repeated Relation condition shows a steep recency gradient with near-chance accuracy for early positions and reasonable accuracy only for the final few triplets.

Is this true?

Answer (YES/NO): NO